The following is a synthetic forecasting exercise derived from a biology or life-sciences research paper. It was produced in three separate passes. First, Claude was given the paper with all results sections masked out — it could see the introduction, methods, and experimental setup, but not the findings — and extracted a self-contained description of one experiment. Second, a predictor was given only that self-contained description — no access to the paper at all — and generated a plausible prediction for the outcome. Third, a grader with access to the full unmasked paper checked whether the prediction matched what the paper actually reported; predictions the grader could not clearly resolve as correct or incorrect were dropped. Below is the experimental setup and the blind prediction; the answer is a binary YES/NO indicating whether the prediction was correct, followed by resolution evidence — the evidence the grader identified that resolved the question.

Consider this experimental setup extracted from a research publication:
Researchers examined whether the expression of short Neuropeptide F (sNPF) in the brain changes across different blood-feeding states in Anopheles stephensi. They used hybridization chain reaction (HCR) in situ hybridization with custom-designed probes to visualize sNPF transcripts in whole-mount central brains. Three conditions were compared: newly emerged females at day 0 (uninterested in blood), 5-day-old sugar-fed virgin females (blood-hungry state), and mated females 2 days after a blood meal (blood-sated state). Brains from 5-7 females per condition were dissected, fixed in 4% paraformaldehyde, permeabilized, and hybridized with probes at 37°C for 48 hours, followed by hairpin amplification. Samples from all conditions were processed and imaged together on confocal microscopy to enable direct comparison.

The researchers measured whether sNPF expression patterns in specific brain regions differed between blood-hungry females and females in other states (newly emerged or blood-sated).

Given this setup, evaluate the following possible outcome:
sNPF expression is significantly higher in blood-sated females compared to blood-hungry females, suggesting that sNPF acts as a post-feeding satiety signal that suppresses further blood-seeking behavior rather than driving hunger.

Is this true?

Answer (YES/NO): NO